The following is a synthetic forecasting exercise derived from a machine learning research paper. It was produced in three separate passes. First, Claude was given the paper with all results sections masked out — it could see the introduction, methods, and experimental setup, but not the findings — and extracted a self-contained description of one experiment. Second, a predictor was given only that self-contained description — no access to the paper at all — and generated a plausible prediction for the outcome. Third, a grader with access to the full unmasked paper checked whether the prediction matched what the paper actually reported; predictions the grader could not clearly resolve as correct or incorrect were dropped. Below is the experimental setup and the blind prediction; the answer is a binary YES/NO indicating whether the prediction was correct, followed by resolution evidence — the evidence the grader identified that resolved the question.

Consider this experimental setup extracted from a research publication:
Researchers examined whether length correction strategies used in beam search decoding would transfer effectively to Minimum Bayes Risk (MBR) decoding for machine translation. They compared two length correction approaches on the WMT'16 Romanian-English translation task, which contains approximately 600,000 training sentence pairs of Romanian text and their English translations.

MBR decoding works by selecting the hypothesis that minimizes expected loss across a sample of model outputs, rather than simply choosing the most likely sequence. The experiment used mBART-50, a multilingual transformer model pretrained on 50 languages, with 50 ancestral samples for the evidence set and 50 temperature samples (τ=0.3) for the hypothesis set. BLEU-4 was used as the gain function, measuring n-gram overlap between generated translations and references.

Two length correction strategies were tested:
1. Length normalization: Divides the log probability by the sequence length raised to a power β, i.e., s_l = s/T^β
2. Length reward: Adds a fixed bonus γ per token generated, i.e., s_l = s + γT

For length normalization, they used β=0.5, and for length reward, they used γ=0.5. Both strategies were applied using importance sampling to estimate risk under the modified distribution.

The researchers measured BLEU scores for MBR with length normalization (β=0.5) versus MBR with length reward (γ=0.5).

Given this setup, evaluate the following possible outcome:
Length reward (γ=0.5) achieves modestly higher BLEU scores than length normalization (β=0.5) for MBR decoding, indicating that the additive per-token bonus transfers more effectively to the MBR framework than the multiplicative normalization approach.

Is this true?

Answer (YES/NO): YES